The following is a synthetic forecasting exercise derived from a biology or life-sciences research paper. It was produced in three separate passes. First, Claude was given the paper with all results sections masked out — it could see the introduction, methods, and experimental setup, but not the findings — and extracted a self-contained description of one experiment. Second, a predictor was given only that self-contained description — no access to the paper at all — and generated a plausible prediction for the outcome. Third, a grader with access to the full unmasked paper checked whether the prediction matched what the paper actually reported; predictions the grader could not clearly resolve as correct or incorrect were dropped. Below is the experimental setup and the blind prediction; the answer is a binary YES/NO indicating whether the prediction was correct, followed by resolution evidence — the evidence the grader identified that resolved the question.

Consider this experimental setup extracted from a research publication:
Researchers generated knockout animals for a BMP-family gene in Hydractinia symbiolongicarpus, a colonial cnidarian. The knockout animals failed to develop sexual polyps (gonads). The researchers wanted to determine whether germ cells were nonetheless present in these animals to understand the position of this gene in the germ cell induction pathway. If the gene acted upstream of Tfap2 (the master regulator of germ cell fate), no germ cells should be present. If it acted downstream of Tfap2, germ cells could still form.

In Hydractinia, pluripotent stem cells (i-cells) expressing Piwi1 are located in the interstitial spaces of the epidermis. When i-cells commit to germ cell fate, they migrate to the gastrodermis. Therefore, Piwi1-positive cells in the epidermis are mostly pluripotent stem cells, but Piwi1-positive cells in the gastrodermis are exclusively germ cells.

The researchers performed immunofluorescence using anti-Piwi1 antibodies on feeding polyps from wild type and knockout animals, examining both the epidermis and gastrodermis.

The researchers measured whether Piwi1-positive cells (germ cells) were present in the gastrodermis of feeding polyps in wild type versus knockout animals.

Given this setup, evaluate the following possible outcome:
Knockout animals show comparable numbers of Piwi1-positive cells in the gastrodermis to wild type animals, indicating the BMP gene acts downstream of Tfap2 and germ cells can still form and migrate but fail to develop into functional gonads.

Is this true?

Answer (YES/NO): NO